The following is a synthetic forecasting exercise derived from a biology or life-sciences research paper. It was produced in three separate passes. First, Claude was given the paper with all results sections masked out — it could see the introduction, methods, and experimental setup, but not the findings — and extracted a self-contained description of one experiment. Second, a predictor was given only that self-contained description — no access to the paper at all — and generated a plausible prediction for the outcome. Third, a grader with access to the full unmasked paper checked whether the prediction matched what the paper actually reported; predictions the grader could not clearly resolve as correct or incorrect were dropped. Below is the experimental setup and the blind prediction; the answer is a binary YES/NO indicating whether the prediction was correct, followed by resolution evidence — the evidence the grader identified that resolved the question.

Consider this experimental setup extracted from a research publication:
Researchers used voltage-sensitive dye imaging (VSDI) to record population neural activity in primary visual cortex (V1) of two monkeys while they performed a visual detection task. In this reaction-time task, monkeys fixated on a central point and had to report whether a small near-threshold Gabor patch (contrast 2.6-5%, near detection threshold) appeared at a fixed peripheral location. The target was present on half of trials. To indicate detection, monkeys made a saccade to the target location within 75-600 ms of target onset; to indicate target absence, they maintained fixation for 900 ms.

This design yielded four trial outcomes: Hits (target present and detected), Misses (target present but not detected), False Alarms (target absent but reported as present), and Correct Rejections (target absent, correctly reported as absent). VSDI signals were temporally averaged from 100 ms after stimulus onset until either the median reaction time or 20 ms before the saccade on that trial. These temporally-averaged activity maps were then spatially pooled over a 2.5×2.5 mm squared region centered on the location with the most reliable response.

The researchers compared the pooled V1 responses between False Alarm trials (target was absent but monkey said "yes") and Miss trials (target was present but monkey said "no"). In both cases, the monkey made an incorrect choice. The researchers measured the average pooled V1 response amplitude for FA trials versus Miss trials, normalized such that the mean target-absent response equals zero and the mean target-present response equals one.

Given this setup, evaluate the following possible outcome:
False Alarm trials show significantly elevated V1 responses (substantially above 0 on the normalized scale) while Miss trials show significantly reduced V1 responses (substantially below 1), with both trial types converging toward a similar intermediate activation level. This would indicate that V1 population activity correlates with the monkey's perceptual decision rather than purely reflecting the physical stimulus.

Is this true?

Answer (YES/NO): NO